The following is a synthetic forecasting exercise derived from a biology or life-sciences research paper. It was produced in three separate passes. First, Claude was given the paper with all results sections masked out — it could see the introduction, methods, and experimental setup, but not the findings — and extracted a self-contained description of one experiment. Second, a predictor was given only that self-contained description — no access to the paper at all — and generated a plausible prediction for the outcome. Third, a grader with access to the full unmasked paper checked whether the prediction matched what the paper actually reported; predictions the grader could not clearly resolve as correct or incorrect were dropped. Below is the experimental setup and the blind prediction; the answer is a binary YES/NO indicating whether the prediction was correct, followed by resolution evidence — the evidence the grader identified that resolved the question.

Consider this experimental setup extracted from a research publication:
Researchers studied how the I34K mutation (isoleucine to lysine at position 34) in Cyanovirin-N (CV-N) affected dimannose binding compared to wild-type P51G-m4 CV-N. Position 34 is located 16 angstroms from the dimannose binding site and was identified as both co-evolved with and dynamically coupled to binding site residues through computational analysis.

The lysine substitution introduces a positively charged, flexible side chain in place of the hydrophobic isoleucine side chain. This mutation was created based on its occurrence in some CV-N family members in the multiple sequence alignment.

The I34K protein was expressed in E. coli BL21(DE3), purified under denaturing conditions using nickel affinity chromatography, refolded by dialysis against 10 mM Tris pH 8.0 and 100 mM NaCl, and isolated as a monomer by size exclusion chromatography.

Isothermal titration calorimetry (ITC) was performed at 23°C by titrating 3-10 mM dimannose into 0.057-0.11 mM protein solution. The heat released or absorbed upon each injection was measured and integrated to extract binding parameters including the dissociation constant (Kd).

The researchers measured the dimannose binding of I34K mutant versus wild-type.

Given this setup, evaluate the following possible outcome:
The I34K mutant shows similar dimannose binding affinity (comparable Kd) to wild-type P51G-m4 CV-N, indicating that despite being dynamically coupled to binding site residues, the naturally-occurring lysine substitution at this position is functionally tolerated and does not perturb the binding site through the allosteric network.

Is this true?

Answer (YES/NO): NO